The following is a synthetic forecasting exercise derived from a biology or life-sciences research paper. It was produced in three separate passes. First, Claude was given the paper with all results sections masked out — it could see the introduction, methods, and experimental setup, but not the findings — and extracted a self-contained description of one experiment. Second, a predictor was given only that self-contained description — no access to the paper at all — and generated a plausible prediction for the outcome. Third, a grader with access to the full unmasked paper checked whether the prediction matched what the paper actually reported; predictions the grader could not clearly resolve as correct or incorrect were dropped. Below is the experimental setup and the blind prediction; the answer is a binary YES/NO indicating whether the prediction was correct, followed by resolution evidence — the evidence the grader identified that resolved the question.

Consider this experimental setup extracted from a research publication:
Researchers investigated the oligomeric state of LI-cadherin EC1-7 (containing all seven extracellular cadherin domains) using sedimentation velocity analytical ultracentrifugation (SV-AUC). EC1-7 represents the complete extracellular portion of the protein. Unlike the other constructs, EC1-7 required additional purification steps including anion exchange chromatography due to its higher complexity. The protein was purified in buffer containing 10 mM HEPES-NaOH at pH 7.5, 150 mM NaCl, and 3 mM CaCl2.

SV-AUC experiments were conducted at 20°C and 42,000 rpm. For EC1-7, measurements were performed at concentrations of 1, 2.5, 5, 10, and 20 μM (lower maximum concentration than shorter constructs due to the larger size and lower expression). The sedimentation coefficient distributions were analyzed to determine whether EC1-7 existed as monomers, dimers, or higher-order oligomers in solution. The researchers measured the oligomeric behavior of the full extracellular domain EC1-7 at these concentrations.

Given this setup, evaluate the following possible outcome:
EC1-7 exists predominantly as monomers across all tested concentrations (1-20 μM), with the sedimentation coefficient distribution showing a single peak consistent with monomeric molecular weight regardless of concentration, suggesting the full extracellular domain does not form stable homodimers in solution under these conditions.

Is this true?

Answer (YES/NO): NO